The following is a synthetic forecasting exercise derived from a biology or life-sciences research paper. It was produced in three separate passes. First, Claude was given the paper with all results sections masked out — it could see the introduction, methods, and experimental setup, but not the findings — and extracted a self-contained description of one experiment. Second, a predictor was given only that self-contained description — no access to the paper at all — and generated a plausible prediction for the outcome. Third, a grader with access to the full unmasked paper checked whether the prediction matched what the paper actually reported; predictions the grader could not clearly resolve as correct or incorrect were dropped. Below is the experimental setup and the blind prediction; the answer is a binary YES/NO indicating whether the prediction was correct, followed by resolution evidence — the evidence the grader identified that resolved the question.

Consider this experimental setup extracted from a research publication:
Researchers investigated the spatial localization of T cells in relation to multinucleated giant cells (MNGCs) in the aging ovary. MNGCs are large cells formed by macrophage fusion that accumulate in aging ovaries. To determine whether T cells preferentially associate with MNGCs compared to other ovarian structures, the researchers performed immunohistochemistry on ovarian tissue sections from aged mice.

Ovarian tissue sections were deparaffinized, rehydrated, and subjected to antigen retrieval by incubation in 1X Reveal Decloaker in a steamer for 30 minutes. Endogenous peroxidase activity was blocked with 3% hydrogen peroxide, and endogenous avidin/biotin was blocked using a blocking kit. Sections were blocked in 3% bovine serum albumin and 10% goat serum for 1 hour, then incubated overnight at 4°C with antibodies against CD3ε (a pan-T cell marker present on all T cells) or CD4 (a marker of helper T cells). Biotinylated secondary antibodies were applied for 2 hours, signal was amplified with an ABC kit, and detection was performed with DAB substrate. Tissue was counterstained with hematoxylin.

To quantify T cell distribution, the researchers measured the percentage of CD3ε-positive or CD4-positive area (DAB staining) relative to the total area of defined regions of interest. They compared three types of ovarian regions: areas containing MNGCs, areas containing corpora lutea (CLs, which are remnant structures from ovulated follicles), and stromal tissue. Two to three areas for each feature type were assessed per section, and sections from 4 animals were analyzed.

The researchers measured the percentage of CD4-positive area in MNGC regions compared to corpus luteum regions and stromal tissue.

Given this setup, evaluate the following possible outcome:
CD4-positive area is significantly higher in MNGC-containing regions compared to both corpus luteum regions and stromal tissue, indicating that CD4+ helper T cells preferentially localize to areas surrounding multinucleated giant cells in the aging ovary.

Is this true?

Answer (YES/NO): NO